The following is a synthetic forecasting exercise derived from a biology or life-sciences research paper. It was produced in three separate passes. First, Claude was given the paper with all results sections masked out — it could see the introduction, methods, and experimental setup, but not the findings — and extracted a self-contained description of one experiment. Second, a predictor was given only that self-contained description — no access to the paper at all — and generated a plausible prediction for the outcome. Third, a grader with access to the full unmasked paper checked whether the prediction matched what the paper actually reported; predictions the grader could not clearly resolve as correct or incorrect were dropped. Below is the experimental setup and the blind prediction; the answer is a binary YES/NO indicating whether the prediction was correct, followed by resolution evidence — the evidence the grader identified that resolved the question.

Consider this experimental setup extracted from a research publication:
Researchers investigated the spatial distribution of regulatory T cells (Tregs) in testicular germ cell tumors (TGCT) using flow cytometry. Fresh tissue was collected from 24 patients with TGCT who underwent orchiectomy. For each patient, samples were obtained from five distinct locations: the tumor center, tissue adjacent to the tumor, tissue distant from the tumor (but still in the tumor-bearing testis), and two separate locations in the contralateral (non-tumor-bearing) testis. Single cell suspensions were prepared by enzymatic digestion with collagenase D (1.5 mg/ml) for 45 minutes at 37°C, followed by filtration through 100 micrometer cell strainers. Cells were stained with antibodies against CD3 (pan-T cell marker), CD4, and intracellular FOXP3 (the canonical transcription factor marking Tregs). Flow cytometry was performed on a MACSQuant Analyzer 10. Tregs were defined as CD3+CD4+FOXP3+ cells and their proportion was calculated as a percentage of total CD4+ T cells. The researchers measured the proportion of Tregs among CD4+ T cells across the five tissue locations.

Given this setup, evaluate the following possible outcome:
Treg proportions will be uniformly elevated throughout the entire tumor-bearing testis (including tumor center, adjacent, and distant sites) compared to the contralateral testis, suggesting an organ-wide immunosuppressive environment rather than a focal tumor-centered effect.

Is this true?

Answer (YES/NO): NO